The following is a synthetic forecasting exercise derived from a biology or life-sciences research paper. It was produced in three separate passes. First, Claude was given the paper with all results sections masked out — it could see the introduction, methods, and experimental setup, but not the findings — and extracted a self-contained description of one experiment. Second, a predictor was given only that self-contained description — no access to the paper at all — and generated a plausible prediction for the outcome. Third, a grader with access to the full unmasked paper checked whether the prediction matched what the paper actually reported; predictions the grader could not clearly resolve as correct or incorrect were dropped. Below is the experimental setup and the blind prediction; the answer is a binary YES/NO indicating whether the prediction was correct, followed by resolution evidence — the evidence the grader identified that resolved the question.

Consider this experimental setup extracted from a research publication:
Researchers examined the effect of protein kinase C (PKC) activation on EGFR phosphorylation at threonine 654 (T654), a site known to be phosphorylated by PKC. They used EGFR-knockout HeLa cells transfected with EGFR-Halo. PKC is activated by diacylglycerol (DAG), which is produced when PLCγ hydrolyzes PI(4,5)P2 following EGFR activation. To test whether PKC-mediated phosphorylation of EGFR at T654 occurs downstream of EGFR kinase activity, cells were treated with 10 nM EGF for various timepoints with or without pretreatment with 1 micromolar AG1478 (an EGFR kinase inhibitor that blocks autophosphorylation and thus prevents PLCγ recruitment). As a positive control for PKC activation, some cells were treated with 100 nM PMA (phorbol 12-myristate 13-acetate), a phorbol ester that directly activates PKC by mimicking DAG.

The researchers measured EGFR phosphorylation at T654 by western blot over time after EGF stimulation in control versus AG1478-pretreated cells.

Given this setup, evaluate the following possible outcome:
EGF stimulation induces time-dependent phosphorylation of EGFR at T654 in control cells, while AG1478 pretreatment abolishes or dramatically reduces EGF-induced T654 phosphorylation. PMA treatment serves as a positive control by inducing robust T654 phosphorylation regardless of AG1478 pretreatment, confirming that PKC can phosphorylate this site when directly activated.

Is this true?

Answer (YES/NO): NO